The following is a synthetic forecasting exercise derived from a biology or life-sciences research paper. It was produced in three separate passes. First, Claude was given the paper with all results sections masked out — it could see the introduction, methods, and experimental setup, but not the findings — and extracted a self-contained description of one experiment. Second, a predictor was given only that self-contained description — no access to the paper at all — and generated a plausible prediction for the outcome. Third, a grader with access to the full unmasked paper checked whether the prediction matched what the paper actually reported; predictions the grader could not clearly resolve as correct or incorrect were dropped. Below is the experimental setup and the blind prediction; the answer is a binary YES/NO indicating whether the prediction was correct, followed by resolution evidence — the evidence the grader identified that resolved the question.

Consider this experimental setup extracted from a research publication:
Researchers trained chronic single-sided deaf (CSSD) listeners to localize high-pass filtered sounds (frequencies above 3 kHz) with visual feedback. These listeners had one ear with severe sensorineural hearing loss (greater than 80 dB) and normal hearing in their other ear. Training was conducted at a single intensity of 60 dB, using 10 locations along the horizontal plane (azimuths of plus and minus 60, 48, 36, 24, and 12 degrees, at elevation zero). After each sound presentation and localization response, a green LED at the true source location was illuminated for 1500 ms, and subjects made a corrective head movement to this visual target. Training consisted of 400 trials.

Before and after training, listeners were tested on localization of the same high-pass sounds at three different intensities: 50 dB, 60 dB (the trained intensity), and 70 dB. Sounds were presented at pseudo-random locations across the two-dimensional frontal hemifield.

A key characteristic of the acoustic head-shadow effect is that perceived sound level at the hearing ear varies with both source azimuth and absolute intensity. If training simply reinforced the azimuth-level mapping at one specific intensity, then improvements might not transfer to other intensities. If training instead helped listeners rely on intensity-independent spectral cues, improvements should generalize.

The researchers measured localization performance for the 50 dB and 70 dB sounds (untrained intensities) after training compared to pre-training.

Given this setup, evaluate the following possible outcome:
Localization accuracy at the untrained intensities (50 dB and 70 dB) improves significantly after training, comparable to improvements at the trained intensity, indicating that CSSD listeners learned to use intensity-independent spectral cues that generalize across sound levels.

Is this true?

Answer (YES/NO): NO